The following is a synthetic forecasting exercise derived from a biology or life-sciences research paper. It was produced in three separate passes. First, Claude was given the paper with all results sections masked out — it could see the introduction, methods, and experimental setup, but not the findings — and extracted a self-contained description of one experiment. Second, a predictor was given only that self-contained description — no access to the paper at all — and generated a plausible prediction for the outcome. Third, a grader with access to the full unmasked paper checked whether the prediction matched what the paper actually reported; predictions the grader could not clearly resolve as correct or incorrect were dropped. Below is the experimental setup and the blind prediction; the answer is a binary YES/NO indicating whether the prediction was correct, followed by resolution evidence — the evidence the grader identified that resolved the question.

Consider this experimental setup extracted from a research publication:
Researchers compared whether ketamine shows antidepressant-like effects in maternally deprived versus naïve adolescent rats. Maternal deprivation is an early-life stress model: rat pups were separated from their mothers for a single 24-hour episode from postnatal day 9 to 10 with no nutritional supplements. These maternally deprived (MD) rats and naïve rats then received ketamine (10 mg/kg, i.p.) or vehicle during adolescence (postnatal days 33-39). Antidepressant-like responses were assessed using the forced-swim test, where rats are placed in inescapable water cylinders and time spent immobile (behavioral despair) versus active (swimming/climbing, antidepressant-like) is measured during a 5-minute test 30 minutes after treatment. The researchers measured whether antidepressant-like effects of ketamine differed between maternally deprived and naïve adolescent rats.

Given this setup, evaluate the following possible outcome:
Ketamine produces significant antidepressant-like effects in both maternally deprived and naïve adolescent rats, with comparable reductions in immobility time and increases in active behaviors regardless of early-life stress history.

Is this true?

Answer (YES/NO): NO